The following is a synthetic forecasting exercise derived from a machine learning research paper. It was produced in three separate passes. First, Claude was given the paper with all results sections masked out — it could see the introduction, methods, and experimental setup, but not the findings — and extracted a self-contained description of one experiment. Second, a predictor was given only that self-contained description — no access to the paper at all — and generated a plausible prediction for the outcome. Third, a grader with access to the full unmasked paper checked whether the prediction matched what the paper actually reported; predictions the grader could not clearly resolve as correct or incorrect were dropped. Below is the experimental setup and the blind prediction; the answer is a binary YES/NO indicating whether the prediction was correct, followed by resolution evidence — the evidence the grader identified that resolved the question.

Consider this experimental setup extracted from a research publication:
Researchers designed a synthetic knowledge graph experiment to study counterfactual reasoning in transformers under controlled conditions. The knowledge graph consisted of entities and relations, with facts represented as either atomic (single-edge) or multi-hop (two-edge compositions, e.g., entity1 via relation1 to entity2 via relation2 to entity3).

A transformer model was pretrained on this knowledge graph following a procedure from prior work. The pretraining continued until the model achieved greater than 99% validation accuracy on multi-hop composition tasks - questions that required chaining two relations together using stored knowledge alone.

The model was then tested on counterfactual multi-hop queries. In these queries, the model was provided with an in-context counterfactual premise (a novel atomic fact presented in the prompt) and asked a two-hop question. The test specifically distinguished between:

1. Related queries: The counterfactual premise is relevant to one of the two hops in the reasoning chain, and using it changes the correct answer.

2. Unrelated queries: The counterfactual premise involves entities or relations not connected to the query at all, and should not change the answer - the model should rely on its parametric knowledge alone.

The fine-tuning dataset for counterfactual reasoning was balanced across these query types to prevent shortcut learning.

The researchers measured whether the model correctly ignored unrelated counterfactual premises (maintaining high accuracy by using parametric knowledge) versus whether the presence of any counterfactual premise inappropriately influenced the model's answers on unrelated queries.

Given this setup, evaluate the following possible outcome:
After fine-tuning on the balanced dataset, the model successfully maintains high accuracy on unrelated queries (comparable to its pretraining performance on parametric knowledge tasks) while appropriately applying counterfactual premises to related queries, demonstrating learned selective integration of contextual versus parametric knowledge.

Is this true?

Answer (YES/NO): NO